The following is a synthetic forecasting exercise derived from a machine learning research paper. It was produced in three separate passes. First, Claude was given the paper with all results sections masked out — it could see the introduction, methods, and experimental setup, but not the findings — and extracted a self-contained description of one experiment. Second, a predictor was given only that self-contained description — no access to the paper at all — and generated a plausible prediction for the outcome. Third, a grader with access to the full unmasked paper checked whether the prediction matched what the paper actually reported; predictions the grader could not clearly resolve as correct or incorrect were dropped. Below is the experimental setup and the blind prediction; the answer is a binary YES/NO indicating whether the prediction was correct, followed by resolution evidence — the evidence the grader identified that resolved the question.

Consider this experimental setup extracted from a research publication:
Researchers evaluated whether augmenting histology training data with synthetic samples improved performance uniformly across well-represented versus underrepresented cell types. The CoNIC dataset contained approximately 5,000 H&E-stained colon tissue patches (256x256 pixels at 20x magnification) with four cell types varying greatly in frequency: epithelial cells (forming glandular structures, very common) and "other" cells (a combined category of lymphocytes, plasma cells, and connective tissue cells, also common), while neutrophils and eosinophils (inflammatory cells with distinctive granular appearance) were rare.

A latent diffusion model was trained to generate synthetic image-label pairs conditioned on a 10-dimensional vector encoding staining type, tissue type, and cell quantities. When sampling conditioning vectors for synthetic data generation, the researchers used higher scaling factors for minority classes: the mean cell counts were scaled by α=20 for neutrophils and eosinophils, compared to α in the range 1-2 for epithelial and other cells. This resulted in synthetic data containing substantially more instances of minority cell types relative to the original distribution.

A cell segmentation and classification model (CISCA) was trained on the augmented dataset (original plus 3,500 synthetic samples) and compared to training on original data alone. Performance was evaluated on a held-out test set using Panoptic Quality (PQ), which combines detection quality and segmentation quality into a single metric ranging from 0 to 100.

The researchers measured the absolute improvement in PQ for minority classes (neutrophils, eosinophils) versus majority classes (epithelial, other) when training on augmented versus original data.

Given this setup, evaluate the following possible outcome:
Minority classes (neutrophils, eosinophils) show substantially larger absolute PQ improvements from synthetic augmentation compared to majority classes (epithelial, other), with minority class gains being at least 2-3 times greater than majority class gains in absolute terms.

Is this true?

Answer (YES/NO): YES